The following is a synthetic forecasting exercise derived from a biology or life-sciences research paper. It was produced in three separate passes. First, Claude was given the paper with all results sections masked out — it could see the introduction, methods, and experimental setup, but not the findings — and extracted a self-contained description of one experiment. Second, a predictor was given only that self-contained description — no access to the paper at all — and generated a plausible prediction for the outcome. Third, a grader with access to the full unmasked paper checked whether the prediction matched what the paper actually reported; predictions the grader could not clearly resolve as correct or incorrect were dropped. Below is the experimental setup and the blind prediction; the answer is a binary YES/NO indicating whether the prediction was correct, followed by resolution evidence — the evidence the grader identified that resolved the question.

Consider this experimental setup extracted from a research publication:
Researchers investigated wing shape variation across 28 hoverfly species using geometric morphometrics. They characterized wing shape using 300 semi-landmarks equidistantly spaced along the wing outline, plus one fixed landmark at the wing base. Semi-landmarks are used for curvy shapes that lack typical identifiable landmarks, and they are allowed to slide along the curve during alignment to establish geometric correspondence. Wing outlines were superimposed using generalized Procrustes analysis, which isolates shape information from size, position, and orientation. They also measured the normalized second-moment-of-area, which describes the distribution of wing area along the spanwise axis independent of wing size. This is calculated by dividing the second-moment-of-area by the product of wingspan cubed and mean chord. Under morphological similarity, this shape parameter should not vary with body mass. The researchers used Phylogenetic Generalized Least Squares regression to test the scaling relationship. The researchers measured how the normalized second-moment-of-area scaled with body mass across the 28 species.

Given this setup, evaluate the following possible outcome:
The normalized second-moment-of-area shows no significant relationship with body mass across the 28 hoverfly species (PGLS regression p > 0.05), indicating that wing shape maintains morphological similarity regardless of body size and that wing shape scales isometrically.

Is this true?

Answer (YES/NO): NO